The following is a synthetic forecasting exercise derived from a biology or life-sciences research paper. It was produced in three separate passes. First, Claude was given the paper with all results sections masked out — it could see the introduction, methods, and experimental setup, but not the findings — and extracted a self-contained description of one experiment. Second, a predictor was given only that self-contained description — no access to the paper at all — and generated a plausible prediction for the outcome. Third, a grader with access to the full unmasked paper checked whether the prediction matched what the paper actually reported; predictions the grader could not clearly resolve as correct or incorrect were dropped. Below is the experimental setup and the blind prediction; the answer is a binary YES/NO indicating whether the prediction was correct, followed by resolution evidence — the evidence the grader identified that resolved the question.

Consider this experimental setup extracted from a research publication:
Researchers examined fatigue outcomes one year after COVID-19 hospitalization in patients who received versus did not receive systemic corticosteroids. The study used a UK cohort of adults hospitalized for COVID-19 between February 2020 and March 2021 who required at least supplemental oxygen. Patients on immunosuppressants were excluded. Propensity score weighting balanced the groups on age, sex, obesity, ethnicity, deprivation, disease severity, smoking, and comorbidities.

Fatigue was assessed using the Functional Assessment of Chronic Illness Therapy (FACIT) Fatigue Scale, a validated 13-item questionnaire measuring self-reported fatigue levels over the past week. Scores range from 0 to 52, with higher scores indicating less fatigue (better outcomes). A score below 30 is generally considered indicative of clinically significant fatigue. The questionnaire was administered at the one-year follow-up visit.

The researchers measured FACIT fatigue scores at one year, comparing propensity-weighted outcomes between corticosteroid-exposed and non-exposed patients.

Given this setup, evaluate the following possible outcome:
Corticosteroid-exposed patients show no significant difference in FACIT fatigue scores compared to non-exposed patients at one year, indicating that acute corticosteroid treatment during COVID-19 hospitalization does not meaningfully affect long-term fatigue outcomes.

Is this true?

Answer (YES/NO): YES